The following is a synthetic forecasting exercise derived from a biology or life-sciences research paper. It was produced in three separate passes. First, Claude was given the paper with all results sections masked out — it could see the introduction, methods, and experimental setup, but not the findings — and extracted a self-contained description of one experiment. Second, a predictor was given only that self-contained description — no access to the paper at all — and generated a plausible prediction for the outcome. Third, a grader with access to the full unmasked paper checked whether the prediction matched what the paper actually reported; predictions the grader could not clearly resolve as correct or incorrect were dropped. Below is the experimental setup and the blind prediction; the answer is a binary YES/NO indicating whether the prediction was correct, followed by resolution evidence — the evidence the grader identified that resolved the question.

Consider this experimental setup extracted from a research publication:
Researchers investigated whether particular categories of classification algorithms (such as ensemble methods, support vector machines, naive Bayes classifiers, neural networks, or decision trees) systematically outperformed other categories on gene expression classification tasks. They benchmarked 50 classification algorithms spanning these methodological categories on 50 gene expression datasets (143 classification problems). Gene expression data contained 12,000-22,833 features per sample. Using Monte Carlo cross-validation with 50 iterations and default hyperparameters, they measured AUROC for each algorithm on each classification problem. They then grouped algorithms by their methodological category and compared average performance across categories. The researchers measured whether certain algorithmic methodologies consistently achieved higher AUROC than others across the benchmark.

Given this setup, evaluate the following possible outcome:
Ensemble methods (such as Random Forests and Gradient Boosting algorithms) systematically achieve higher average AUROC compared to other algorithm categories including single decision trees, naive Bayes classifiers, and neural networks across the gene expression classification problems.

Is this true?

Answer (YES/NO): NO